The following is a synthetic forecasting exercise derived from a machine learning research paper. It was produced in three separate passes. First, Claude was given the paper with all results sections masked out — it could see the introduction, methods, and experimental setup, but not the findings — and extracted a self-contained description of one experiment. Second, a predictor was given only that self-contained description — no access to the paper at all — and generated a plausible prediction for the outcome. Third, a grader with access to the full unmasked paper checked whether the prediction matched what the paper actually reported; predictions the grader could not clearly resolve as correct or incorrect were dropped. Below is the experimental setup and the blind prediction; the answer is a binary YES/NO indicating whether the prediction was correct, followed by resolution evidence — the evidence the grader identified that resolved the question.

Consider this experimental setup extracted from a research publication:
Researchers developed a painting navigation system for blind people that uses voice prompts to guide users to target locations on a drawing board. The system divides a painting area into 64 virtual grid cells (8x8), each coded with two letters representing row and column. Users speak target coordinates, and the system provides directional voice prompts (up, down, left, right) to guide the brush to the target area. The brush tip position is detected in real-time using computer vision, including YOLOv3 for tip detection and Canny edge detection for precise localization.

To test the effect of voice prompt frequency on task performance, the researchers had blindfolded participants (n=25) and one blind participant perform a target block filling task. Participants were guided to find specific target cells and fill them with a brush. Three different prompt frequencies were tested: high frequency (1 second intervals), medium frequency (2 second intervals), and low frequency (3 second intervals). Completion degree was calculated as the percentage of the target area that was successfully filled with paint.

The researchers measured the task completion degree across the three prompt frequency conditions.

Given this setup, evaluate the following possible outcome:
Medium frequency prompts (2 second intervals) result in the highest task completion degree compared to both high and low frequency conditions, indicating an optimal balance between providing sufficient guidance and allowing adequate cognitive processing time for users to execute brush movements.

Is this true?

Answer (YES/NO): NO